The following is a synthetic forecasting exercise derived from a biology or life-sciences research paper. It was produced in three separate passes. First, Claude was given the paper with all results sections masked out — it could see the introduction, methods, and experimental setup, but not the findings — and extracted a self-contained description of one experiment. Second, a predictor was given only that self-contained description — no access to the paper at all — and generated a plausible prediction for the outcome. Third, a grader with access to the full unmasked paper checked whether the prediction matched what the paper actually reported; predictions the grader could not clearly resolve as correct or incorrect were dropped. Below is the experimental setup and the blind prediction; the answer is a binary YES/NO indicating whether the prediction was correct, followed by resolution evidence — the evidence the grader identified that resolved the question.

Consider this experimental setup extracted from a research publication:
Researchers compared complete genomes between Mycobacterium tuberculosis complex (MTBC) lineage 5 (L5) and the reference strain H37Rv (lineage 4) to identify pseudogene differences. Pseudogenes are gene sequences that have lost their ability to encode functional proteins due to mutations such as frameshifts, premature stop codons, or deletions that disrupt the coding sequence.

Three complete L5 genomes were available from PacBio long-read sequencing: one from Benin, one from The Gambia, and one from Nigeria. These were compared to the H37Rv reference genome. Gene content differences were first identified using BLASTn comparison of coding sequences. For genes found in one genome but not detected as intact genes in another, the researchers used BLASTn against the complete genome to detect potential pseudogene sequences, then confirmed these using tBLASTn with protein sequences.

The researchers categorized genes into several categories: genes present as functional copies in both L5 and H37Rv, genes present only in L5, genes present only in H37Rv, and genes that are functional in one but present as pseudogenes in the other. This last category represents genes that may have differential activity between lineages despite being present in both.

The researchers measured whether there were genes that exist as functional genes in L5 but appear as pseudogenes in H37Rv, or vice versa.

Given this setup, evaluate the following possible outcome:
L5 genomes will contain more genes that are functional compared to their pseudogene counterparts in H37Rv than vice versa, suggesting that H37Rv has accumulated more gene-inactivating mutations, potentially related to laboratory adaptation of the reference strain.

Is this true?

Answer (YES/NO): YES